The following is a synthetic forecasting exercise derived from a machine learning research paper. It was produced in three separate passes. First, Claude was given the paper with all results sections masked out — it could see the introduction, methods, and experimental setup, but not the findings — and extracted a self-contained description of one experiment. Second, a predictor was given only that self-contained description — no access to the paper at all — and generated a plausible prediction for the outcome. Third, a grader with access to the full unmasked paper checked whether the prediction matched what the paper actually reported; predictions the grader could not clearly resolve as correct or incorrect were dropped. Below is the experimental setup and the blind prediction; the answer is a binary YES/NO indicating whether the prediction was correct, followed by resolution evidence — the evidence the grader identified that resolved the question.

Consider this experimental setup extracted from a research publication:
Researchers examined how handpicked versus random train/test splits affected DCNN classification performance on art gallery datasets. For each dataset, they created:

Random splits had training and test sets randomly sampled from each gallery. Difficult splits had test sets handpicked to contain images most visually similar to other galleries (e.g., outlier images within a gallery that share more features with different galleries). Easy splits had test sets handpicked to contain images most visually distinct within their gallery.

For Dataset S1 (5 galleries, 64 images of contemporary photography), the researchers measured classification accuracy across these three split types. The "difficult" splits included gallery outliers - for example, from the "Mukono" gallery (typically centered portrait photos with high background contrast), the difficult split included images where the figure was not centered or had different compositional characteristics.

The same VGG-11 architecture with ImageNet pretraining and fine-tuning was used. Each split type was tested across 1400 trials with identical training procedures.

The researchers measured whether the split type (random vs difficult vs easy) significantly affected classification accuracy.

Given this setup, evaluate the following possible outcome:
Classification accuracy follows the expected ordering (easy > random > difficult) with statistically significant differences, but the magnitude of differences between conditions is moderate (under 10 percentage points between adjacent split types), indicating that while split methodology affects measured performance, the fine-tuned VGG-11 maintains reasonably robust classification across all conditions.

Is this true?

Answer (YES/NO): YES